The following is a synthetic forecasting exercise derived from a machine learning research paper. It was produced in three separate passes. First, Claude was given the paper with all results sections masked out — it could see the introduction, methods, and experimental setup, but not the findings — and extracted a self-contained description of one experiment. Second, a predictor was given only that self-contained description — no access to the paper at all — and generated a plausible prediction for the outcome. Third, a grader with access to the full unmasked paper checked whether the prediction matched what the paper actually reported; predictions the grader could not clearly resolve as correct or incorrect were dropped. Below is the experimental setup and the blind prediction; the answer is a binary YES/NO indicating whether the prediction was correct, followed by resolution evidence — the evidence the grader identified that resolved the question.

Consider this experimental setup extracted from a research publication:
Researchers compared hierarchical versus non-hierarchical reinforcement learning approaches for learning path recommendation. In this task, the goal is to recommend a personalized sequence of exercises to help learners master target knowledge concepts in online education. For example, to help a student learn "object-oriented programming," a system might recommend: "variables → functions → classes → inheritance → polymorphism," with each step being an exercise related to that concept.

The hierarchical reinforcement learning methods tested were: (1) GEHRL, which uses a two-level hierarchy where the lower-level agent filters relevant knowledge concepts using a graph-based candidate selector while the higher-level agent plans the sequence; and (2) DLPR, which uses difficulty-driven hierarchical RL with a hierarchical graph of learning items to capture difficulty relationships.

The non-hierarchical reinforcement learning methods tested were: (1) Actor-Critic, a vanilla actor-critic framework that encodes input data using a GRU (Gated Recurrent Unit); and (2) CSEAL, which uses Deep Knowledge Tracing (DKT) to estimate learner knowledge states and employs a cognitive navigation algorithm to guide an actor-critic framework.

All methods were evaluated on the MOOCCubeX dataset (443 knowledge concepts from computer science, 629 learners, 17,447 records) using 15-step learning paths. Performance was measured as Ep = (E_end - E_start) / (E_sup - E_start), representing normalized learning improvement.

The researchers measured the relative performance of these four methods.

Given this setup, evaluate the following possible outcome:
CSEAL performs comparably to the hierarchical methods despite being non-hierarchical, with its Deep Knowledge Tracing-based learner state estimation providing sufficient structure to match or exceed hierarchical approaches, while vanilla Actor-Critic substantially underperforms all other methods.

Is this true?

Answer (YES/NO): NO